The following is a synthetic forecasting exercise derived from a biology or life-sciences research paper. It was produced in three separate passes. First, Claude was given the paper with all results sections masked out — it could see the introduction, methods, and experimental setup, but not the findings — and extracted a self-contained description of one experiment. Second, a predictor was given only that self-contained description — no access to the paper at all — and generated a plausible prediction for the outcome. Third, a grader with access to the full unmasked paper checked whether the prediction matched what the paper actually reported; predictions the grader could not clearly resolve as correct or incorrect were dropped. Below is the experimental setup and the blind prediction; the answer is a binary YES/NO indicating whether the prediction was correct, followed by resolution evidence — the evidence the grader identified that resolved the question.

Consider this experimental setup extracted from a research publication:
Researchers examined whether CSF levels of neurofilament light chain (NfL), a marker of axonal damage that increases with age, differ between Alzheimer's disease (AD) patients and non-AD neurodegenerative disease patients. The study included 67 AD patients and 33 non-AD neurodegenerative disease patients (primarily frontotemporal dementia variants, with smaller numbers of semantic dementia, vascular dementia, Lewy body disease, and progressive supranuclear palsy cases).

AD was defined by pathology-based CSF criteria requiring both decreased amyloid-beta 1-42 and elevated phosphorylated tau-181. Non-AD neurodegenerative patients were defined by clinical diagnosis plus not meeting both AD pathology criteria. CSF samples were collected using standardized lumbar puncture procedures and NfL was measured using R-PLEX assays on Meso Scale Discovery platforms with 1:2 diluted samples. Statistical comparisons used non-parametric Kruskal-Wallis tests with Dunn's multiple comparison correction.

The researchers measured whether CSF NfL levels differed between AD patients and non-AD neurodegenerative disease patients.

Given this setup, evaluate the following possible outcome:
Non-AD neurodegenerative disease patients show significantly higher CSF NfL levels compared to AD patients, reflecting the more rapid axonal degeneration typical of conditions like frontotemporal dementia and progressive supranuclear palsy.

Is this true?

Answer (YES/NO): NO